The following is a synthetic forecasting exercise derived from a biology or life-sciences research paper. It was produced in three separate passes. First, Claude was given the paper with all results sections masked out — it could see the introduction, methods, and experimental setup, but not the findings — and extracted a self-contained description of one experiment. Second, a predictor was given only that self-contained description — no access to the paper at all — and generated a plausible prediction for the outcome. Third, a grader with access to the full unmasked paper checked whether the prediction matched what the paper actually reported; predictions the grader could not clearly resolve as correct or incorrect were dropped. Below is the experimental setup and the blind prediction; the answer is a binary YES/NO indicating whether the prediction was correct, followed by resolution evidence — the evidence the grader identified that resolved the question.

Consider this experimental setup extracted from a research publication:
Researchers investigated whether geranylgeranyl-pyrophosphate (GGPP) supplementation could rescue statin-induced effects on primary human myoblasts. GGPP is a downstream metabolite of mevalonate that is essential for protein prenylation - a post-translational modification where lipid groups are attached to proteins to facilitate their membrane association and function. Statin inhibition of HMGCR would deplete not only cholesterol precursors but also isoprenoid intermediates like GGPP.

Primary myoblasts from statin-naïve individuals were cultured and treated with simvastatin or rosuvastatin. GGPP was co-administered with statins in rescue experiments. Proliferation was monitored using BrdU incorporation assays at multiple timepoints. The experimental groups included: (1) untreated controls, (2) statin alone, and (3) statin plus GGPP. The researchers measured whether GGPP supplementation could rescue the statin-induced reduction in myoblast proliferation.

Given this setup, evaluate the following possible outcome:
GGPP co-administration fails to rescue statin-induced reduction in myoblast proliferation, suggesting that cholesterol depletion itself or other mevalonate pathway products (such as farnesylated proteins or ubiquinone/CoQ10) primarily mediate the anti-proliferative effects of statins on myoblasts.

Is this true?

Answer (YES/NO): NO